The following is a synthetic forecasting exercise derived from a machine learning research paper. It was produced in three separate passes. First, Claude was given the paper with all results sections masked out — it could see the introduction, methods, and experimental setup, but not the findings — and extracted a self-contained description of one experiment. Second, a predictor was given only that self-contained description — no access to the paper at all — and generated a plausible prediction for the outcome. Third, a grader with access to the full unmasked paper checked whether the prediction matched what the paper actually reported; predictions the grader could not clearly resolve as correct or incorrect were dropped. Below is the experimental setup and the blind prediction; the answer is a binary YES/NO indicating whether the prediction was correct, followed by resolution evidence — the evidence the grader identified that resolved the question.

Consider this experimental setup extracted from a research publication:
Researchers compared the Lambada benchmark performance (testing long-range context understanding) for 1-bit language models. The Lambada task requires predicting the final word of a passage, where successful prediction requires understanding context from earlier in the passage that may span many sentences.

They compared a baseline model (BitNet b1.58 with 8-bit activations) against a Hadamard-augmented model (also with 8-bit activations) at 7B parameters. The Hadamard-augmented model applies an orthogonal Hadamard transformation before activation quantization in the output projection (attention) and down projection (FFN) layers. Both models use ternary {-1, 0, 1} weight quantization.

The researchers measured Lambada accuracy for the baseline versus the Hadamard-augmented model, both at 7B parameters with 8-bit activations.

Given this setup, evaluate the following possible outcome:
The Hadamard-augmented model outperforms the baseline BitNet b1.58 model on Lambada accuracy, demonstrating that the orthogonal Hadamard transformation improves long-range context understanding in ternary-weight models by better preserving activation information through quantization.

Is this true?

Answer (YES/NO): YES